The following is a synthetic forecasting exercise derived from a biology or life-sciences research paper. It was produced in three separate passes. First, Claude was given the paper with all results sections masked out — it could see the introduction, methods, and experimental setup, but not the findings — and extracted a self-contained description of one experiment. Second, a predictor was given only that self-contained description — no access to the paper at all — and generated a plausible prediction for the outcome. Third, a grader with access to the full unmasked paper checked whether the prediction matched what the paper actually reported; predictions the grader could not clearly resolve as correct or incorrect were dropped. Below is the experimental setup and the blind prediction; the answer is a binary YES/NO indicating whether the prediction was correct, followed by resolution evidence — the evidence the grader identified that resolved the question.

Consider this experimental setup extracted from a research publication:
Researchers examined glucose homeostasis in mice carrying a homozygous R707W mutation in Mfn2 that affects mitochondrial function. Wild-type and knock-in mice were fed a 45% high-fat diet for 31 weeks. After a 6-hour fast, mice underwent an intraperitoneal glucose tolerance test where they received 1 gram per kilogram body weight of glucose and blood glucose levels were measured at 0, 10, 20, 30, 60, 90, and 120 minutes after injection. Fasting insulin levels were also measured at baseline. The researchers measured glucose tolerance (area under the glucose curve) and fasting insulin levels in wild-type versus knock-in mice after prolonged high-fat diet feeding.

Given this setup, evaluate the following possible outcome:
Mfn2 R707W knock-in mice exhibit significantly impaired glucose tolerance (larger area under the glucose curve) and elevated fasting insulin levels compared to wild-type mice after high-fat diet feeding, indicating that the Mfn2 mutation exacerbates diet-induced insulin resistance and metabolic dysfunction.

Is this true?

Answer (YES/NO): NO